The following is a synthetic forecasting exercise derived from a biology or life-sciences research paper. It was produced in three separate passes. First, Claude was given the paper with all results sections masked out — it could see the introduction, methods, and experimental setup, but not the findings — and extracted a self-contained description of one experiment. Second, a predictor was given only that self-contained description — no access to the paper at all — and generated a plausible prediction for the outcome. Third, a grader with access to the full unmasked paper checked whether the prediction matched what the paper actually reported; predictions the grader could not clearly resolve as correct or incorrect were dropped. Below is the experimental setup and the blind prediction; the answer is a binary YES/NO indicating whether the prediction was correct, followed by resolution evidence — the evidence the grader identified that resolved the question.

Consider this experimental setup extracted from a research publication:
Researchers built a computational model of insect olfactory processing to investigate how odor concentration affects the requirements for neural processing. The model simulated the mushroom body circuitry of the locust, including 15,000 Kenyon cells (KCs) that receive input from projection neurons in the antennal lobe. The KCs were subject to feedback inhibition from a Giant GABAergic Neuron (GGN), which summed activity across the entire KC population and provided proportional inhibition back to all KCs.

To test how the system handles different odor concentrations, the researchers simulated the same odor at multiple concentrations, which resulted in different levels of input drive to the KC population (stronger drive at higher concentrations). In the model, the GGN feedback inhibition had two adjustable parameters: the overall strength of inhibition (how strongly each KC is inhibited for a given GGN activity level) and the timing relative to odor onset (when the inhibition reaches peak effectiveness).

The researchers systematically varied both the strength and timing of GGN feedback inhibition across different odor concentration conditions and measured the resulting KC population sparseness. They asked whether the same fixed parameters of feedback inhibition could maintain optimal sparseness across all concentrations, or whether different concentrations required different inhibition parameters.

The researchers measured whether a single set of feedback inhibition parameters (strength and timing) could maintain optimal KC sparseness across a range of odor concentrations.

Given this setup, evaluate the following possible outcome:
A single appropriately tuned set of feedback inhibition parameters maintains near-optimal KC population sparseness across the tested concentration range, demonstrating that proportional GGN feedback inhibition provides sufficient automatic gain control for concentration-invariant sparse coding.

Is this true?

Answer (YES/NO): NO